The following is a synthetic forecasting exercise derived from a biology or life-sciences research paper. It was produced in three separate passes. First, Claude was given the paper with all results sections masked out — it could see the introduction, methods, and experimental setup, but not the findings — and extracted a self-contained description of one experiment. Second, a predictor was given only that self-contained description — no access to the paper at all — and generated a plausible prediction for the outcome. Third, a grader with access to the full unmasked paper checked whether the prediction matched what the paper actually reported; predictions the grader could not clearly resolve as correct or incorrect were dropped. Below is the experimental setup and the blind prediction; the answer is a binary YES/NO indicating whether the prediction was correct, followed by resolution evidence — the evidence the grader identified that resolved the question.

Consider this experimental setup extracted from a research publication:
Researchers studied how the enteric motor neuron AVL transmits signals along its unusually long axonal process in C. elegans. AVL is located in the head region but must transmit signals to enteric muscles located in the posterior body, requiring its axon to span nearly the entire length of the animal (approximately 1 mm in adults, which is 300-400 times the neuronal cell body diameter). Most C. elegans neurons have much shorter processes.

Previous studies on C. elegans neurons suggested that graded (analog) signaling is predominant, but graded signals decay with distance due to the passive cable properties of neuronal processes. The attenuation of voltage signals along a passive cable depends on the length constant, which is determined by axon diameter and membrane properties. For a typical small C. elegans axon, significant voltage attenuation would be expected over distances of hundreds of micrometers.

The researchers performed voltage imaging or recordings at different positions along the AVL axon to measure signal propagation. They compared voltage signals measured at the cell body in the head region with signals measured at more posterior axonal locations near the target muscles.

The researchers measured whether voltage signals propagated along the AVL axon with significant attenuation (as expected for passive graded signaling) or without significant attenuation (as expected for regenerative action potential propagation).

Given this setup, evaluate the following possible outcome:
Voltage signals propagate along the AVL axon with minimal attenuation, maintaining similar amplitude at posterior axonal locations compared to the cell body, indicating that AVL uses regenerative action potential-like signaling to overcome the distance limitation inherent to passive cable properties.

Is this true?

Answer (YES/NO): YES